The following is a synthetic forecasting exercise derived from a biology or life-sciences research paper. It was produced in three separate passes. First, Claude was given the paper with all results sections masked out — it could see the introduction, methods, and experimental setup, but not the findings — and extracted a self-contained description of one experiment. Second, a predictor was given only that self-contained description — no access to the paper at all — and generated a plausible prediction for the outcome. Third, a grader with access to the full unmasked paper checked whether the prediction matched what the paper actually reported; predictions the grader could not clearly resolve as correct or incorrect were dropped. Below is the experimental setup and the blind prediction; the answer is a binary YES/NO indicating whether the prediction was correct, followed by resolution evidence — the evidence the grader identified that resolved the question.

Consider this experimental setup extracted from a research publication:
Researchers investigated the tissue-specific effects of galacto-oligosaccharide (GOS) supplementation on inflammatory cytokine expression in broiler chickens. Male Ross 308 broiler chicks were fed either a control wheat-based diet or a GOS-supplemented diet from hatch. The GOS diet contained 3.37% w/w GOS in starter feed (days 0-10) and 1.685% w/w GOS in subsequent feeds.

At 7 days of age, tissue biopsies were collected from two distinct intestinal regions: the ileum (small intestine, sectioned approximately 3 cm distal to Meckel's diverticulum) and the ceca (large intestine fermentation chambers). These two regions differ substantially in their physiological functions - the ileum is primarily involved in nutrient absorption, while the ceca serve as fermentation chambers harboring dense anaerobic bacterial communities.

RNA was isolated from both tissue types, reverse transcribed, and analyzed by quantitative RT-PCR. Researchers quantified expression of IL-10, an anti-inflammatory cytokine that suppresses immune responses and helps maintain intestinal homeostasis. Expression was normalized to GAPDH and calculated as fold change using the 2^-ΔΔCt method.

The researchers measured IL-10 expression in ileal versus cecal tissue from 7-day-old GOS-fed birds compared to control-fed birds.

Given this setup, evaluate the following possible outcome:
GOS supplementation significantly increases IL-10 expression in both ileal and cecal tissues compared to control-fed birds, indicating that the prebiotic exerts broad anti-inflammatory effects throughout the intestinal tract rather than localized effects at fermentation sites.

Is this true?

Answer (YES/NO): NO